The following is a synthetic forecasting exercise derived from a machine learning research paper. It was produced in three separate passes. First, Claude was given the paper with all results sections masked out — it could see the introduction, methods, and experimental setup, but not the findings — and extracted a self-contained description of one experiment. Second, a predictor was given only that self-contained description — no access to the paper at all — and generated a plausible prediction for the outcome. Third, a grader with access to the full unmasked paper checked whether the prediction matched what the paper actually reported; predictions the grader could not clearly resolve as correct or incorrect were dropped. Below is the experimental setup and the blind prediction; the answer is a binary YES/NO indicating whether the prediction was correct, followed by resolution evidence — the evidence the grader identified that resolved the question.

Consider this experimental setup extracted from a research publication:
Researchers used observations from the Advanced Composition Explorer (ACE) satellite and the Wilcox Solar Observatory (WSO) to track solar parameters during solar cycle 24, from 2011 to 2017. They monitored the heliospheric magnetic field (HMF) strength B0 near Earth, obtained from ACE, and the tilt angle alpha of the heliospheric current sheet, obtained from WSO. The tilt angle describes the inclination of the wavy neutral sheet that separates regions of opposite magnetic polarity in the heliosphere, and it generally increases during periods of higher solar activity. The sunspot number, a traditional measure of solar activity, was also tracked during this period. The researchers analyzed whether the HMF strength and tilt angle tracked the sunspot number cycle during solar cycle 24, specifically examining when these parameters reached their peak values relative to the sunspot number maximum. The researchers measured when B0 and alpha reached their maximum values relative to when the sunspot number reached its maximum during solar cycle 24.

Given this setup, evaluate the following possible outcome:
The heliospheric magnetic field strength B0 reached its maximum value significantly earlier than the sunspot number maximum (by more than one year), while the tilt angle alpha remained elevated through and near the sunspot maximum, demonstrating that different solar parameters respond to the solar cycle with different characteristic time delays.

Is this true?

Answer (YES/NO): NO